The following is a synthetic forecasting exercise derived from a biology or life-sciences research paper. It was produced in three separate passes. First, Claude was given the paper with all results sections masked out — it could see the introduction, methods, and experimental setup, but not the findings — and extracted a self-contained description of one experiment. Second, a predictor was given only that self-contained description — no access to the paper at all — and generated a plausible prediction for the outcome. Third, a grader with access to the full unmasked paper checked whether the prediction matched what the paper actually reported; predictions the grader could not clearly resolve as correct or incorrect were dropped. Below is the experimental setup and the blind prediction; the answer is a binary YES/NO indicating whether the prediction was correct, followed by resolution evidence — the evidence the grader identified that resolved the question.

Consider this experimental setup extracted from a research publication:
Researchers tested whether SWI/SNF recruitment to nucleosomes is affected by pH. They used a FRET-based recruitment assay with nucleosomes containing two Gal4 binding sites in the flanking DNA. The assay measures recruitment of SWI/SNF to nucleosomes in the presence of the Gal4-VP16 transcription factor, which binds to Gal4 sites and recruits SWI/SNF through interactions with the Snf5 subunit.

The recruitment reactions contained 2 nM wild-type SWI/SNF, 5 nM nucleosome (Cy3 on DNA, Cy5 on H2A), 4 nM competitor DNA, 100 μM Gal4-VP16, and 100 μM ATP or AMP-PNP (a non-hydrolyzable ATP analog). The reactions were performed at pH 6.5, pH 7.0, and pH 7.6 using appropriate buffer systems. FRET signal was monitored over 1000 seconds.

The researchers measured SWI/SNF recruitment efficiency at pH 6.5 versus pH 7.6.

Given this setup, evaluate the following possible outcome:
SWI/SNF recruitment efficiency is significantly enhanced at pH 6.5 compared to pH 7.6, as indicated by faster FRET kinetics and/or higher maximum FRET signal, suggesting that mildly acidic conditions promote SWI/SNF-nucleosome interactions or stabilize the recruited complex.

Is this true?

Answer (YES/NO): NO